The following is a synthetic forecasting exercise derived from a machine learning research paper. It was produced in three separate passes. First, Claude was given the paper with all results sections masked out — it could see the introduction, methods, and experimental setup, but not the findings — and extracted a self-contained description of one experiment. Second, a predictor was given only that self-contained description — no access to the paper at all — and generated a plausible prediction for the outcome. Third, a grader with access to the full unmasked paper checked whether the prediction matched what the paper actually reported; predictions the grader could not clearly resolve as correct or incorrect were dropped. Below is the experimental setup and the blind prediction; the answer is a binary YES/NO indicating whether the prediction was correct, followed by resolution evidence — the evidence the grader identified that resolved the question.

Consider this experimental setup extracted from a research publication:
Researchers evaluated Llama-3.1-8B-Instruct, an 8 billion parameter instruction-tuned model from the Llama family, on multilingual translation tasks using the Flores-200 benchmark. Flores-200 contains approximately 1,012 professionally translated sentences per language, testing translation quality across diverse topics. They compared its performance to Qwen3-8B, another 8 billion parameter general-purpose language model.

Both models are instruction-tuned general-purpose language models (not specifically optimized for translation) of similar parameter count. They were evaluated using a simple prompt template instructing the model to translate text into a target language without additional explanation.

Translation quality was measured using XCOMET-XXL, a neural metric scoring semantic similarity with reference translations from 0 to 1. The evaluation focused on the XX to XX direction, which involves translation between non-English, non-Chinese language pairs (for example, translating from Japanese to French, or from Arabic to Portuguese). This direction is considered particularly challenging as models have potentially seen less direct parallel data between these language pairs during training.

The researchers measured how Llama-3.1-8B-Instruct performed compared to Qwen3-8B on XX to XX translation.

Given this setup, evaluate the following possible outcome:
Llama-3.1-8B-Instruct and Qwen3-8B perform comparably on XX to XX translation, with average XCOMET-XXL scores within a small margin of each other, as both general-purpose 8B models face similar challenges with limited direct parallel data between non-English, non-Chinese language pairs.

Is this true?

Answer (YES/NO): NO